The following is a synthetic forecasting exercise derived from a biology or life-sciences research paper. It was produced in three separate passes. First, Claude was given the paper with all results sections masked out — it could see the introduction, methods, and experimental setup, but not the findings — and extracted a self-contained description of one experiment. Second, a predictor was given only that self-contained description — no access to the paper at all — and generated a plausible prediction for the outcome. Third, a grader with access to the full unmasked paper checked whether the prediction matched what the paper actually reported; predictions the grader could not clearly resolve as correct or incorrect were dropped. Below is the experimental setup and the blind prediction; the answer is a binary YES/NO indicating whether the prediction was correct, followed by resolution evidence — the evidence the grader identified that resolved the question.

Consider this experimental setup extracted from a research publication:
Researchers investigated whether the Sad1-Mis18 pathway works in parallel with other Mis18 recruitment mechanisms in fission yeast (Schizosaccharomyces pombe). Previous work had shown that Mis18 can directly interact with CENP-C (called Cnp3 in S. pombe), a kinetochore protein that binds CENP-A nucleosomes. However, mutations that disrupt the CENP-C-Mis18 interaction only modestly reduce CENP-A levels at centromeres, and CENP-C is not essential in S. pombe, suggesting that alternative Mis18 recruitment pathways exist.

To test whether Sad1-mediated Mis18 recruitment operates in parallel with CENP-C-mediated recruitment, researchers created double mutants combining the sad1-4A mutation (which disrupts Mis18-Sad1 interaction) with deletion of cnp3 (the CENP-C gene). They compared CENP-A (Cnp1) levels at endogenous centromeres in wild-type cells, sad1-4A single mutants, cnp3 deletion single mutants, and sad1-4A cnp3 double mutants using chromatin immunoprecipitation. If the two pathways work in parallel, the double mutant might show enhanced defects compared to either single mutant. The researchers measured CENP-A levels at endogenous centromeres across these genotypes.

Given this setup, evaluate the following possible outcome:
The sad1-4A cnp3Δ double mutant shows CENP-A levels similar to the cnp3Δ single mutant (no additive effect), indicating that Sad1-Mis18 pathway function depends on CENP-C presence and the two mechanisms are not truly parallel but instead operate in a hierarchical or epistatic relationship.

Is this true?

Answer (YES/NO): NO